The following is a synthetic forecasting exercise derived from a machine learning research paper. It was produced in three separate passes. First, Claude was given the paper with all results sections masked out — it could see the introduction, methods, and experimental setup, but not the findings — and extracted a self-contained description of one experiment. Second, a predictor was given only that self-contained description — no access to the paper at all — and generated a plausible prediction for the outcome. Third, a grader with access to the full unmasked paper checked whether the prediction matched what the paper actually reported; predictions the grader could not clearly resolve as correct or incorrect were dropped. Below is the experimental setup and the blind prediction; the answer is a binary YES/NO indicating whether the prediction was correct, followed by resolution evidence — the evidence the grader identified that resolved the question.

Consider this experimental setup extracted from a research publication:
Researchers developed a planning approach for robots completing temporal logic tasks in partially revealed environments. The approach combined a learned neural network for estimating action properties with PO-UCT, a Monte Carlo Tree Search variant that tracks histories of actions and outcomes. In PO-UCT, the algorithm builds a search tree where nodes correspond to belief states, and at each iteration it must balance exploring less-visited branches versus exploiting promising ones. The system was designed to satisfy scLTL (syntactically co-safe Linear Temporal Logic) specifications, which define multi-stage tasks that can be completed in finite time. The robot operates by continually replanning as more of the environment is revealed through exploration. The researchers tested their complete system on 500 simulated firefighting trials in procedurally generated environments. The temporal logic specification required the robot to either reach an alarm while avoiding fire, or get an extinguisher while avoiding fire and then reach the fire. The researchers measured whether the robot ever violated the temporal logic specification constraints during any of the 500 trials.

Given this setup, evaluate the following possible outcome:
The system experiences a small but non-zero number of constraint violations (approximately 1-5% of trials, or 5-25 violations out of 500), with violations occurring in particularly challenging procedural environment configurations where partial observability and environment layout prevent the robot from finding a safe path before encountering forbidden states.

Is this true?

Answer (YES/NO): NO